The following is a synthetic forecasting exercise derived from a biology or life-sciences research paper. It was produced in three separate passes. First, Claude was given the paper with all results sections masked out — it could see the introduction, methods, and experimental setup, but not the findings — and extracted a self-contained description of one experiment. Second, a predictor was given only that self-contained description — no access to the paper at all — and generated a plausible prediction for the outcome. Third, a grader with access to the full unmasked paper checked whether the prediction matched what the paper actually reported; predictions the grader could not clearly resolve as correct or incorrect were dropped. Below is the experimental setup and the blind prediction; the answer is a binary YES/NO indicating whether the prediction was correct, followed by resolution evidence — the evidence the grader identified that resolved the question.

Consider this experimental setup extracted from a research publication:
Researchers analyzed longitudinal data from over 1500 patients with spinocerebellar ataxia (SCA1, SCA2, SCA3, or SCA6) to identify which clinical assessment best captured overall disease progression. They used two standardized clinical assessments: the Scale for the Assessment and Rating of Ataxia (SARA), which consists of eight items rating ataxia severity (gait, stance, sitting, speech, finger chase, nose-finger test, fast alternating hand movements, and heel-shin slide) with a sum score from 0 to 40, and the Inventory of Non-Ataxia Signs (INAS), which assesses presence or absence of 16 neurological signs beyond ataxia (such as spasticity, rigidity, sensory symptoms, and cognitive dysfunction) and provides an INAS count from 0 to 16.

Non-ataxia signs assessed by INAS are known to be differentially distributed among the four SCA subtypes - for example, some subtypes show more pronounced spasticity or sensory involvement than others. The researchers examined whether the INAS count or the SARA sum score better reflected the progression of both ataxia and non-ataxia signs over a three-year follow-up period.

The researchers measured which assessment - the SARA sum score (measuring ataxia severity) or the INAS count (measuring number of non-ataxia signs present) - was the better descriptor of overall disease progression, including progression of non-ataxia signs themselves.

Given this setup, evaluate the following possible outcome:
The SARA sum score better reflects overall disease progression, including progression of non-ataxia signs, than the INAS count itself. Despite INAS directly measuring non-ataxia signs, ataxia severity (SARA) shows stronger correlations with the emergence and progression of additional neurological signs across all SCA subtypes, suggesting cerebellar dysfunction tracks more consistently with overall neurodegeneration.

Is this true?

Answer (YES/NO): YES